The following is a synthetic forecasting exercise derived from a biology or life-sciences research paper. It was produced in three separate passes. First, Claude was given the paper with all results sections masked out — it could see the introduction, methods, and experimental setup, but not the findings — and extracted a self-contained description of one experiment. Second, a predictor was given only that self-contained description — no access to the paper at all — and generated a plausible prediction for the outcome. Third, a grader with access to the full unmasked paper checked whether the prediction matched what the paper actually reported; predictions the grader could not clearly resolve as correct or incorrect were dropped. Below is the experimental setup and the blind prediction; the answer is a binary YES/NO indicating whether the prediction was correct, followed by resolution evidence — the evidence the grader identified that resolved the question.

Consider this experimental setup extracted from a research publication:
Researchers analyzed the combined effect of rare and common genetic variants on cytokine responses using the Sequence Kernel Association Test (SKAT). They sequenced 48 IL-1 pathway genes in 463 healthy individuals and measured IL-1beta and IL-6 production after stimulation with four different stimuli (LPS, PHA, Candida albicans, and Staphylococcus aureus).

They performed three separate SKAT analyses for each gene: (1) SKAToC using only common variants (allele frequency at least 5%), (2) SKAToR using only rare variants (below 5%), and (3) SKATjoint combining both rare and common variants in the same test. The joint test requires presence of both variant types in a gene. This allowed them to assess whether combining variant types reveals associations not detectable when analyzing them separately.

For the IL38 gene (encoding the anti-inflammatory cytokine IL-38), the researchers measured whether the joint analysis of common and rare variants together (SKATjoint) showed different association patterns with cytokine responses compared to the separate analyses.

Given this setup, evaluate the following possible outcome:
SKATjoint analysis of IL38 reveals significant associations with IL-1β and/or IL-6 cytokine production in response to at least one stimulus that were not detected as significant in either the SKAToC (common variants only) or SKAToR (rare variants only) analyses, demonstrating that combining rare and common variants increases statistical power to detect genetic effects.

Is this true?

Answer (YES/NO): NO